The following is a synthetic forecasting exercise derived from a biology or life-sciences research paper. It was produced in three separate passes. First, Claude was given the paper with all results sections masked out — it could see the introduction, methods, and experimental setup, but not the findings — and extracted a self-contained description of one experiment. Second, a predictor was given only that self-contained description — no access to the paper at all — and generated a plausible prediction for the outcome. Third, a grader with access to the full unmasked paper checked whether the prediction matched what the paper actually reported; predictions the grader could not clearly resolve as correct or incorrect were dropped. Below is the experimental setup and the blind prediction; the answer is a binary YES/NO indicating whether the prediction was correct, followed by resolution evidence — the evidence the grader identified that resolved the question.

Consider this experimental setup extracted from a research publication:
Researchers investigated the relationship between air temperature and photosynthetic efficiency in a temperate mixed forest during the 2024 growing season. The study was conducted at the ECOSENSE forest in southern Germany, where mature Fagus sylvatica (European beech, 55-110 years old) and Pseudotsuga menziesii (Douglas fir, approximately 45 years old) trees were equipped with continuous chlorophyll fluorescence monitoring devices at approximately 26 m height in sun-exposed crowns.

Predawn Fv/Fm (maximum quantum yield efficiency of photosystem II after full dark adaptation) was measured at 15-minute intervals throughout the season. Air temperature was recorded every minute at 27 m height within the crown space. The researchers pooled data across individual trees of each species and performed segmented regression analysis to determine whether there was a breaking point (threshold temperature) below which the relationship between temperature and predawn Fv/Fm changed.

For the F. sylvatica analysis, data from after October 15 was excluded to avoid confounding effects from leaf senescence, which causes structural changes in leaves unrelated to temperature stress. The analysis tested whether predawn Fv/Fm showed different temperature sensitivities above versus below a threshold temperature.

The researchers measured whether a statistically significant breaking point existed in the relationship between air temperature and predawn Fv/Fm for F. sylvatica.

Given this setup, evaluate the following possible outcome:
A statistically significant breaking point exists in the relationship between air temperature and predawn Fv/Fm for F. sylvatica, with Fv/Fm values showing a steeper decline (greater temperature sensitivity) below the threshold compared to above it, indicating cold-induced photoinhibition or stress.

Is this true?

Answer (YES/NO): YES